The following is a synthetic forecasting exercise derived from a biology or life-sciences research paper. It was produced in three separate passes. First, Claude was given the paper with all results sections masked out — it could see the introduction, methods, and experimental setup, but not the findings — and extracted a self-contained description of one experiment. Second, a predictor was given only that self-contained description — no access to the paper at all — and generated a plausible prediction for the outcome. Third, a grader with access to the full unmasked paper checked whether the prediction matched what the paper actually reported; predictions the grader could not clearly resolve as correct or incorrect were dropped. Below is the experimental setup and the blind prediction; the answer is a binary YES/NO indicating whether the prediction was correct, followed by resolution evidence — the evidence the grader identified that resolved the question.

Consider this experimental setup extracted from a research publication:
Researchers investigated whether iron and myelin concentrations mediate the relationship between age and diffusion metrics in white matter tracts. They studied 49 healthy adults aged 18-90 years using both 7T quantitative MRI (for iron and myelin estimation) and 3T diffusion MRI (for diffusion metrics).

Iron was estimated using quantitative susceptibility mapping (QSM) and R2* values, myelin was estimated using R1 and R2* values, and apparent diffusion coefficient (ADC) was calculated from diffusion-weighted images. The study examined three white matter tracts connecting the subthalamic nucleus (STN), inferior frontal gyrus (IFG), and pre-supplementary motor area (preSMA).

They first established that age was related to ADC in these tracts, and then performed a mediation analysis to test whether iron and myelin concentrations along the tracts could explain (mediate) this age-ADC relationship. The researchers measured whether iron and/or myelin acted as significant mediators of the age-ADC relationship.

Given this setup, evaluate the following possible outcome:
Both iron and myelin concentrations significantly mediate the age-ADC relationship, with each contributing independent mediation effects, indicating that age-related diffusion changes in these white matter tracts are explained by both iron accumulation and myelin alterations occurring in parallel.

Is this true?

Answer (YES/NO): NO